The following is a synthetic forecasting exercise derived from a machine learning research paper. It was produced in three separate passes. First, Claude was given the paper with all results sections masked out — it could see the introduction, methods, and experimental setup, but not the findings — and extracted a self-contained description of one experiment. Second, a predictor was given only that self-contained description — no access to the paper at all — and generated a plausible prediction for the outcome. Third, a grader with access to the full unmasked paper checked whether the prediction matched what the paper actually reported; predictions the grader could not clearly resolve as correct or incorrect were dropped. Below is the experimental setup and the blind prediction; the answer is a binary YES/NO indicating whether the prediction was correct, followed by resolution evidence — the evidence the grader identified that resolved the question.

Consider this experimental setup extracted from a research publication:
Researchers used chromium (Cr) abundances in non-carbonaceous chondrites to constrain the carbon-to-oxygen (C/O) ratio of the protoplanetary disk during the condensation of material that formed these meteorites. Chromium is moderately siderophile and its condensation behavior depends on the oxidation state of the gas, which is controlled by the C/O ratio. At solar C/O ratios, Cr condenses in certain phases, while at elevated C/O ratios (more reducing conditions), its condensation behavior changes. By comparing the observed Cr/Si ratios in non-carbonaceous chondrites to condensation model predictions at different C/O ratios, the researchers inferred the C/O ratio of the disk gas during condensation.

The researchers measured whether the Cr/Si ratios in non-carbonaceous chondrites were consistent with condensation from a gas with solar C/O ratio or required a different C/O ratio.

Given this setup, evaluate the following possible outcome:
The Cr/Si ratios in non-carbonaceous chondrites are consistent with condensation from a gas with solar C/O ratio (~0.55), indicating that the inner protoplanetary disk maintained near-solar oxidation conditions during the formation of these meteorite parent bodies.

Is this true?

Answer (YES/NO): NO